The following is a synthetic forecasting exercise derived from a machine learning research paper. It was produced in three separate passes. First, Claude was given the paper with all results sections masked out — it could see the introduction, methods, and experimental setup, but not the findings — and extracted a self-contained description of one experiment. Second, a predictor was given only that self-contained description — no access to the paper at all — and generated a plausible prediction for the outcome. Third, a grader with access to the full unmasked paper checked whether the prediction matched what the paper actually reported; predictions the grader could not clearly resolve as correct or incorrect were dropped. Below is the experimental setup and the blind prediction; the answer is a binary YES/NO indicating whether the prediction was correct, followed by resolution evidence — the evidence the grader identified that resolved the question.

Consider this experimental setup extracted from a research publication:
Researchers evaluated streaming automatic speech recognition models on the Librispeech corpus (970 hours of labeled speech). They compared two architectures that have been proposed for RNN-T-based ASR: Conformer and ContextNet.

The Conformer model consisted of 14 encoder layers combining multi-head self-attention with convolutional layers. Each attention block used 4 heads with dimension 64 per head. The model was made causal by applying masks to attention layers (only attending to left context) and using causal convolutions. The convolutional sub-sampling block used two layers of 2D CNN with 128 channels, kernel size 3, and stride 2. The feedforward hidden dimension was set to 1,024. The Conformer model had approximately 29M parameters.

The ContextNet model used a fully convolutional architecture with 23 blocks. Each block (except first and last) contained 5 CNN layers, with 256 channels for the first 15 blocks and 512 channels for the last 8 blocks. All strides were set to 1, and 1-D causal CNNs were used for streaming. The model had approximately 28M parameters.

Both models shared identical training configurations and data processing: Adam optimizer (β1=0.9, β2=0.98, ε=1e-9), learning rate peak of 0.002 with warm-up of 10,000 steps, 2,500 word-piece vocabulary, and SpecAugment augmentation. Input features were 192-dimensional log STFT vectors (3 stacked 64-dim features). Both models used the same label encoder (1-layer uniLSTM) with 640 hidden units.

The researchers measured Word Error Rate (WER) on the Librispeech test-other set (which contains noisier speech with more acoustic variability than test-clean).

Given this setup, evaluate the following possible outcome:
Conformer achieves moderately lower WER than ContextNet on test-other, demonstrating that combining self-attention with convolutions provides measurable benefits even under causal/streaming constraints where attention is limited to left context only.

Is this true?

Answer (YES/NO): NO